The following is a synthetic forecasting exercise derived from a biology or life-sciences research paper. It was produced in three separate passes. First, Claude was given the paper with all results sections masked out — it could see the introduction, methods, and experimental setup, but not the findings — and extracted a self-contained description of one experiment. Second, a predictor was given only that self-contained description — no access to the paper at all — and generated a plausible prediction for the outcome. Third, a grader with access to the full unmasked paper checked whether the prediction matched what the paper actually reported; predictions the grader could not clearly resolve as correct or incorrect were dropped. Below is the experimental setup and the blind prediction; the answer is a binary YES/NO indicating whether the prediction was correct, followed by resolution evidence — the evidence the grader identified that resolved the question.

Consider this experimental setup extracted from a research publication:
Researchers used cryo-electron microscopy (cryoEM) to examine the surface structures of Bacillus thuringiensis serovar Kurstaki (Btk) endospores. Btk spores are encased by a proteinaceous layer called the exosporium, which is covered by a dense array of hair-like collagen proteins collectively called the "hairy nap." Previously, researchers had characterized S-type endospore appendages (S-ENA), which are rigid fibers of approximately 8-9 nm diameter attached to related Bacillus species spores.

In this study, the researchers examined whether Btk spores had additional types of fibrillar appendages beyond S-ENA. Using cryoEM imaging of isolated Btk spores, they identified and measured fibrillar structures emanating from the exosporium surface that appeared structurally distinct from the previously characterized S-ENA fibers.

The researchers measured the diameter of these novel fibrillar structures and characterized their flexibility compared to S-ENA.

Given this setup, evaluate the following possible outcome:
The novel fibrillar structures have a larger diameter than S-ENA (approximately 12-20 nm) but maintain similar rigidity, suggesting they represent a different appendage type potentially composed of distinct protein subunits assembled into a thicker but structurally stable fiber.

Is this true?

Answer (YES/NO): NO